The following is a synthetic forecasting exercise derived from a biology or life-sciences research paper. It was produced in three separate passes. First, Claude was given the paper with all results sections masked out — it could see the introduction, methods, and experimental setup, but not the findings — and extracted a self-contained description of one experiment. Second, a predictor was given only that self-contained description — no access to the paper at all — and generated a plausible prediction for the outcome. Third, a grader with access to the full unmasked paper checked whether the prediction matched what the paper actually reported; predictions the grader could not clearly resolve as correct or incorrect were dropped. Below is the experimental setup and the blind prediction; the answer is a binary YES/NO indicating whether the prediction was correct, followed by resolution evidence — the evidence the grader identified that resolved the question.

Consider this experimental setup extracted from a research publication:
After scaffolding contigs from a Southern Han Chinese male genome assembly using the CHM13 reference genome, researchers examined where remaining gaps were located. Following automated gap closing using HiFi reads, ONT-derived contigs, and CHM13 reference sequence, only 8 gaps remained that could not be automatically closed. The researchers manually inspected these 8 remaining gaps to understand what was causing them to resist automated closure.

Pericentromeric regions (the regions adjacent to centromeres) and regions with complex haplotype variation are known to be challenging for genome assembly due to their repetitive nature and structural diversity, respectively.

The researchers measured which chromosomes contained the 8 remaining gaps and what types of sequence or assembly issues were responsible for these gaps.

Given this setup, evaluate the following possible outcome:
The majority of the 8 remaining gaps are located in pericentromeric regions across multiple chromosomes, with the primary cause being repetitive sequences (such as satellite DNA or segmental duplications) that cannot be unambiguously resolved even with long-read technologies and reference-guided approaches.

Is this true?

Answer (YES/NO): NO